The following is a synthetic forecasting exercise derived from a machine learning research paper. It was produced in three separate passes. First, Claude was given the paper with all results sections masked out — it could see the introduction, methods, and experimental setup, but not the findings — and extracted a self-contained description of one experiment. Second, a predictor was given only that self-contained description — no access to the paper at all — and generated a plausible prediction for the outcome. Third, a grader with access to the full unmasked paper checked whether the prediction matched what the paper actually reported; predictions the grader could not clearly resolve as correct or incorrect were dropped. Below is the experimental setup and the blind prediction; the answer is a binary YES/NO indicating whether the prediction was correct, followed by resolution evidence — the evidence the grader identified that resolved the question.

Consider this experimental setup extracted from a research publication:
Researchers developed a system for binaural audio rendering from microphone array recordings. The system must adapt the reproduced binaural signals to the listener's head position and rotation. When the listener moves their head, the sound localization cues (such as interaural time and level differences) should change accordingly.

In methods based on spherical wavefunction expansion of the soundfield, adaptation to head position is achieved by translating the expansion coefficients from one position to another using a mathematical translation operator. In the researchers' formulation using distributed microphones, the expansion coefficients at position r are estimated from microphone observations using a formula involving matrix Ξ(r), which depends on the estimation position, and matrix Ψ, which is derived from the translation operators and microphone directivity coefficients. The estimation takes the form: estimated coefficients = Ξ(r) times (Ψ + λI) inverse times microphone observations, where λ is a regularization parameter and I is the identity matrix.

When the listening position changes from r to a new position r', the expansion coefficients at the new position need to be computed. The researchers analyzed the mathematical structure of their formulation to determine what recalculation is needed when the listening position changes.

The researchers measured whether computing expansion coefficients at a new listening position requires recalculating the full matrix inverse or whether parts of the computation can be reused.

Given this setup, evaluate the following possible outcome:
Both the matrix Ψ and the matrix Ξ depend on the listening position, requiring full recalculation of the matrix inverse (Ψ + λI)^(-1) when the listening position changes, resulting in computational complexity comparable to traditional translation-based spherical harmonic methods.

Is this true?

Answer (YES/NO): NO